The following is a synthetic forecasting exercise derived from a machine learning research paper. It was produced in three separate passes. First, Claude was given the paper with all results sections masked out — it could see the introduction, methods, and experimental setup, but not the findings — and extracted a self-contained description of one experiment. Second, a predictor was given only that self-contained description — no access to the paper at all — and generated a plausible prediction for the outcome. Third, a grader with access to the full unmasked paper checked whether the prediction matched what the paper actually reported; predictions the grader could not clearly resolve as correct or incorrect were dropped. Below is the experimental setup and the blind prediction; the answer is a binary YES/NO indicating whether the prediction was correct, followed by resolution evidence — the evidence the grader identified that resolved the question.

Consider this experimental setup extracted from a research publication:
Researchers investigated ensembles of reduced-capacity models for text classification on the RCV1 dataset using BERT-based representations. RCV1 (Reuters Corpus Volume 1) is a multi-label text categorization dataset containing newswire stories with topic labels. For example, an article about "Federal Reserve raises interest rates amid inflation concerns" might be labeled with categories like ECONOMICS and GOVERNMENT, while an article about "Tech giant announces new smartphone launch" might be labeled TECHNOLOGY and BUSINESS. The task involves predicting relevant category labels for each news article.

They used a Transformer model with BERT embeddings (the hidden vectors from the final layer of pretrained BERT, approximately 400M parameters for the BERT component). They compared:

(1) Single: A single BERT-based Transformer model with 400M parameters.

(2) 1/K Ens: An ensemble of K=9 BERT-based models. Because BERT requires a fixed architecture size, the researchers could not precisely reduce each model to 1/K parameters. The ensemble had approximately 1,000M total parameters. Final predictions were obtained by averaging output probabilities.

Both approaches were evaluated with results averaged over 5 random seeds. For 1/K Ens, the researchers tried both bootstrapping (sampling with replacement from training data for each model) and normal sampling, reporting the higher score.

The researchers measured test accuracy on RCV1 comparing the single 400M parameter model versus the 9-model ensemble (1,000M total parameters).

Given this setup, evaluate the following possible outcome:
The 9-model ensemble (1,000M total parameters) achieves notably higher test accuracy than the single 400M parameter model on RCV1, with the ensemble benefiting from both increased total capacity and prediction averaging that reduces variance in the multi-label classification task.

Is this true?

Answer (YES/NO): NO